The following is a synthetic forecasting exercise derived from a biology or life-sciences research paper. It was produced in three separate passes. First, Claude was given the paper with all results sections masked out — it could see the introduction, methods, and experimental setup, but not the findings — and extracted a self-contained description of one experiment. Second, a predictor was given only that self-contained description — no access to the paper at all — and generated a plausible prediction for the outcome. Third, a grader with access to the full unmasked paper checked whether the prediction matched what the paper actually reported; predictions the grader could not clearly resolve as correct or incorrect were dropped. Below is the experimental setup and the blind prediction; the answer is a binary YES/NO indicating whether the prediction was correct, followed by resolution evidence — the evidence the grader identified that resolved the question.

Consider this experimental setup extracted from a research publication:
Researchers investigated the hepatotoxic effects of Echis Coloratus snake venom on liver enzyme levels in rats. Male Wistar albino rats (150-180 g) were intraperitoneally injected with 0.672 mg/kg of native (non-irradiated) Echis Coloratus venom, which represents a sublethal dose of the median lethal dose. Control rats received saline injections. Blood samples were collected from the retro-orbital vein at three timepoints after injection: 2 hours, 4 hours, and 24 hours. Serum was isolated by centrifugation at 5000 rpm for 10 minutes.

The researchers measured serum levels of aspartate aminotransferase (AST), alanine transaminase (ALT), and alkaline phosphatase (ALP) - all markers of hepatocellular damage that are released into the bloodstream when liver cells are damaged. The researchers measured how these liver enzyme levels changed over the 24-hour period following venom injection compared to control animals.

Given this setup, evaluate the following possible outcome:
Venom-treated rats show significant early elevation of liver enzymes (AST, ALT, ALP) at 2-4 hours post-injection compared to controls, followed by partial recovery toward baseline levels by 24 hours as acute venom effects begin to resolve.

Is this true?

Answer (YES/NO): NO